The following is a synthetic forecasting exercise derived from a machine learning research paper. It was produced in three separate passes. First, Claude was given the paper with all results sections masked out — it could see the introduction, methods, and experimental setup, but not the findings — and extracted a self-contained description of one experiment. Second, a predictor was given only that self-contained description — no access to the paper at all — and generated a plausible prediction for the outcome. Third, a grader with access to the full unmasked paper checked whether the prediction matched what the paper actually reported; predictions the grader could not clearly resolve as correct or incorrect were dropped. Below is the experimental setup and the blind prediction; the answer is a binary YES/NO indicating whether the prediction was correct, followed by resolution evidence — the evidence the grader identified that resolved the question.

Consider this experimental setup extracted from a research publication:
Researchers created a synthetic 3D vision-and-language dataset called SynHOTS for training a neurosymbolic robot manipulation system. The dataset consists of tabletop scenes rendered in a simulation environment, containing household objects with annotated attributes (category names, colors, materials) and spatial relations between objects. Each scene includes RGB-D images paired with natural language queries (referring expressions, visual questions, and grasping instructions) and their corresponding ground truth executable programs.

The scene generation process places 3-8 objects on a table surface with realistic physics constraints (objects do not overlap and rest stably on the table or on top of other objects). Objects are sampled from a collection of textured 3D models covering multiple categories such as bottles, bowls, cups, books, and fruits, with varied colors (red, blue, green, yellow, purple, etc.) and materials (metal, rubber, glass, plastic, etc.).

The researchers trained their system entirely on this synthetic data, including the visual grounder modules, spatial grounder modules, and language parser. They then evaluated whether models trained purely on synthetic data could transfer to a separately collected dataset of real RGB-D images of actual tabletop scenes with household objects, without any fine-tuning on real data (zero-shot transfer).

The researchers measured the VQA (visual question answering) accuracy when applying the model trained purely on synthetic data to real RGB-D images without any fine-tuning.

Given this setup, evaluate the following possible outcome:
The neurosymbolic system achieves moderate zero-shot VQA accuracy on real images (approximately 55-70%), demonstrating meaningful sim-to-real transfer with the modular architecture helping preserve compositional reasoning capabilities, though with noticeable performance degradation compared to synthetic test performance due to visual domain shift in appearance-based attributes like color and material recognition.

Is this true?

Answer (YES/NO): NO